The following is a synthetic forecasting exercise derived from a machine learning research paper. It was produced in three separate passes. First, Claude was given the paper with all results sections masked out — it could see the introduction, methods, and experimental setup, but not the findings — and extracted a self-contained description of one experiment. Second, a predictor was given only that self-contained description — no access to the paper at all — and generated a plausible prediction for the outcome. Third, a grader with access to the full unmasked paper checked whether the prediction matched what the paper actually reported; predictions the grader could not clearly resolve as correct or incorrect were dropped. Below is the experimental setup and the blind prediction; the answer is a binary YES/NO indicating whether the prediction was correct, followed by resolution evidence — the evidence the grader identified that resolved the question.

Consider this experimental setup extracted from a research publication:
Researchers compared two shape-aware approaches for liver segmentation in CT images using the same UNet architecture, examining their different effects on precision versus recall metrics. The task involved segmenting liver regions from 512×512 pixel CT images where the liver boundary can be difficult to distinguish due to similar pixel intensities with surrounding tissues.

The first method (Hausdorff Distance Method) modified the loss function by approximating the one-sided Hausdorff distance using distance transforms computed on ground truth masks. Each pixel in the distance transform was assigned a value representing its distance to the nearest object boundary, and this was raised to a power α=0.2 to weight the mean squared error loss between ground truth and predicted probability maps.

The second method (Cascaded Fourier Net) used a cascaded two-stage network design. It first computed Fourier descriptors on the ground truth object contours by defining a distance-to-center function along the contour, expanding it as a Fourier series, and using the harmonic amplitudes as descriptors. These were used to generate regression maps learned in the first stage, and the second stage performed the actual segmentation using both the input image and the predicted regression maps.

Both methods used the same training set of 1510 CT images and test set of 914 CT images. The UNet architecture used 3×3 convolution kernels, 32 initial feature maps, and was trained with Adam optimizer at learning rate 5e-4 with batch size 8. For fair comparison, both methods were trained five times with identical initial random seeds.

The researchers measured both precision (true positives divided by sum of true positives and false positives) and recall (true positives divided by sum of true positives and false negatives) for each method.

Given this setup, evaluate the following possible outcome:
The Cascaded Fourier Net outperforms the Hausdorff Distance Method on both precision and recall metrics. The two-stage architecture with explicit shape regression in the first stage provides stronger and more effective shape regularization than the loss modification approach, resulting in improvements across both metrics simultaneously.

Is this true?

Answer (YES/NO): NO